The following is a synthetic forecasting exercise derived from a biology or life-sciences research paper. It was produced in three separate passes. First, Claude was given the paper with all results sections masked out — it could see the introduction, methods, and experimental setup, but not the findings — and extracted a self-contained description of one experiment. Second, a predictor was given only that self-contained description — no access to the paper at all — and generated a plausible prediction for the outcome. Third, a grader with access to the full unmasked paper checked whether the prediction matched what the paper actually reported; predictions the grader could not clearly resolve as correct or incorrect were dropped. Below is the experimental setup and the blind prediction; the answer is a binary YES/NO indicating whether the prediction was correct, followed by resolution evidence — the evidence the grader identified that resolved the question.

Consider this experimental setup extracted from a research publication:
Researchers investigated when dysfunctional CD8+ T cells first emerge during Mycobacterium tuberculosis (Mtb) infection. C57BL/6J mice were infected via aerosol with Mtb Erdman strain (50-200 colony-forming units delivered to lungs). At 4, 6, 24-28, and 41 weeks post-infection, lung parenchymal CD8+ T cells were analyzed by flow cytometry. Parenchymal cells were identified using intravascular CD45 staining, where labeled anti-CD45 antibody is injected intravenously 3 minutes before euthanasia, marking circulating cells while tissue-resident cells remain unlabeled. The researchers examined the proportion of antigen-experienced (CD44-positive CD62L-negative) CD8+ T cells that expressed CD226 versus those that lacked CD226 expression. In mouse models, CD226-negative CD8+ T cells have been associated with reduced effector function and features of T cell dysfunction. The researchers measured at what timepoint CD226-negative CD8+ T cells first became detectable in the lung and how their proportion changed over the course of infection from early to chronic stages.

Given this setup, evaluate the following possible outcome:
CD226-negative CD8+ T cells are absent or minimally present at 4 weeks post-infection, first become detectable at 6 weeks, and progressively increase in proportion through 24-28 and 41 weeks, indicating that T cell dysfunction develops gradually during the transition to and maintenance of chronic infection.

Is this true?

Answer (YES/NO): NO